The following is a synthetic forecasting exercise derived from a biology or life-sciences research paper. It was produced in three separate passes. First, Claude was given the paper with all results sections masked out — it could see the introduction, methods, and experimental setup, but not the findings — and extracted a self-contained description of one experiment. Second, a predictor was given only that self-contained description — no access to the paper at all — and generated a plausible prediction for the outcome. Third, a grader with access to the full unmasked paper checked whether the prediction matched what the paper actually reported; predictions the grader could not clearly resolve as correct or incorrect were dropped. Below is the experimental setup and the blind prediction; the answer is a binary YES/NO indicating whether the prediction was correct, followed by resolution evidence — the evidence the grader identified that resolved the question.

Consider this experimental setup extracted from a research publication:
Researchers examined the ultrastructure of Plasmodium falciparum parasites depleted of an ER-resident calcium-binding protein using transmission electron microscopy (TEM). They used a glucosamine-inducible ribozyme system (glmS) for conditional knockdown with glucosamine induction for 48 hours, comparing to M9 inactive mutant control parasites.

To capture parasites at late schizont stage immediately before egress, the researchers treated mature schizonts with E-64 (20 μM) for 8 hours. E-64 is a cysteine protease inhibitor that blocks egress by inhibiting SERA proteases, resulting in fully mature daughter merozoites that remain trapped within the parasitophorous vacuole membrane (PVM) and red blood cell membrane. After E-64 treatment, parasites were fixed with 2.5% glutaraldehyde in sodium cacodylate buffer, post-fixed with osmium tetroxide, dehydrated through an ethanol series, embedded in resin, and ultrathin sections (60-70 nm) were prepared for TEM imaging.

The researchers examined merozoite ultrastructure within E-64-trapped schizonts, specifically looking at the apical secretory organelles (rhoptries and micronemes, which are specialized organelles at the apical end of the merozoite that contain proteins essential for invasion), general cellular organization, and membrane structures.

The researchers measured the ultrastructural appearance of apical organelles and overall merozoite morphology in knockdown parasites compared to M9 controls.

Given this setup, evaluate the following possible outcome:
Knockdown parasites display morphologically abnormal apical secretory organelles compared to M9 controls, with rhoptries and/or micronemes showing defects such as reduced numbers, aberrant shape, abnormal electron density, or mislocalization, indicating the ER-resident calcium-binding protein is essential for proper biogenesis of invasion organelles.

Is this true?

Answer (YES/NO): NO